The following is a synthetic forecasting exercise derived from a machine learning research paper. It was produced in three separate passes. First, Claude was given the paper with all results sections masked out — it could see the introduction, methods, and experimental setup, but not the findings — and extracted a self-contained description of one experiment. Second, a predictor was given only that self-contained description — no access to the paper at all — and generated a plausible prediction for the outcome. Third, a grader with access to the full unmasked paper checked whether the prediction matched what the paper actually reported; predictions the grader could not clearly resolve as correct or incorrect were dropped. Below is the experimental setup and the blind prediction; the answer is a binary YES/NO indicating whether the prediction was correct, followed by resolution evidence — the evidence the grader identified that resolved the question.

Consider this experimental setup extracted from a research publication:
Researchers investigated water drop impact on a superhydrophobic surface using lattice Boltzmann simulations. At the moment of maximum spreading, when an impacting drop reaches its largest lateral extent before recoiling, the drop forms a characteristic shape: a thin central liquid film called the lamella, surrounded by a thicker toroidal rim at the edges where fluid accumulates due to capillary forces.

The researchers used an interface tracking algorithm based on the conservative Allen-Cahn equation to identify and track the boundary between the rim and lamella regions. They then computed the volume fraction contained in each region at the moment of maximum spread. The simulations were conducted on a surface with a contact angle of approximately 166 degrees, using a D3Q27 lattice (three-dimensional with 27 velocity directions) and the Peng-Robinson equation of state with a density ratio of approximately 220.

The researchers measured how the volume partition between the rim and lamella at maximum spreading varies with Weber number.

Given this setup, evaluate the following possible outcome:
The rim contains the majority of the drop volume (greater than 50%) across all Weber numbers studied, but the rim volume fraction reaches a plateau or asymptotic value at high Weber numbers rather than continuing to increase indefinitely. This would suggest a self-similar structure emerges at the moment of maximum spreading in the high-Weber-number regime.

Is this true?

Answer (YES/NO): NO